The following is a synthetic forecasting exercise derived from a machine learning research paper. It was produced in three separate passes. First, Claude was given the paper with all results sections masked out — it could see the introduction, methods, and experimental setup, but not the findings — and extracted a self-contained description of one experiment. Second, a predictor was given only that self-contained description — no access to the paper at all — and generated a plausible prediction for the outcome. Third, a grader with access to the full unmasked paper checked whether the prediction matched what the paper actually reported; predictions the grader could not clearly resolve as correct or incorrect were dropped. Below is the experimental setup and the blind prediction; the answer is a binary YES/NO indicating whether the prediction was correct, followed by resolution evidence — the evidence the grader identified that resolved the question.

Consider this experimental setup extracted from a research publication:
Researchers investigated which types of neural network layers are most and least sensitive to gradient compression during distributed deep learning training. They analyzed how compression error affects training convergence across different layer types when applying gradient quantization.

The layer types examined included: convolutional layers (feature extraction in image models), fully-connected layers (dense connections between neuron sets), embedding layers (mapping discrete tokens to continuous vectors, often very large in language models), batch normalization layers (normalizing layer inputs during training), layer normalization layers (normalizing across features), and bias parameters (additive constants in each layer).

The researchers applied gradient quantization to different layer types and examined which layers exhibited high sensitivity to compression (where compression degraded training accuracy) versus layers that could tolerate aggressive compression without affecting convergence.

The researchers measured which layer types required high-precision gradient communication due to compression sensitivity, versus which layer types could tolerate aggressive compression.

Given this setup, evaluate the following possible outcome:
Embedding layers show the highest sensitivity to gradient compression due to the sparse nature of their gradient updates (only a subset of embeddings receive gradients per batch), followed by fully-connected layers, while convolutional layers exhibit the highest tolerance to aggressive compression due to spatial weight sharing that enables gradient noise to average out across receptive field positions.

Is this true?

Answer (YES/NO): NO